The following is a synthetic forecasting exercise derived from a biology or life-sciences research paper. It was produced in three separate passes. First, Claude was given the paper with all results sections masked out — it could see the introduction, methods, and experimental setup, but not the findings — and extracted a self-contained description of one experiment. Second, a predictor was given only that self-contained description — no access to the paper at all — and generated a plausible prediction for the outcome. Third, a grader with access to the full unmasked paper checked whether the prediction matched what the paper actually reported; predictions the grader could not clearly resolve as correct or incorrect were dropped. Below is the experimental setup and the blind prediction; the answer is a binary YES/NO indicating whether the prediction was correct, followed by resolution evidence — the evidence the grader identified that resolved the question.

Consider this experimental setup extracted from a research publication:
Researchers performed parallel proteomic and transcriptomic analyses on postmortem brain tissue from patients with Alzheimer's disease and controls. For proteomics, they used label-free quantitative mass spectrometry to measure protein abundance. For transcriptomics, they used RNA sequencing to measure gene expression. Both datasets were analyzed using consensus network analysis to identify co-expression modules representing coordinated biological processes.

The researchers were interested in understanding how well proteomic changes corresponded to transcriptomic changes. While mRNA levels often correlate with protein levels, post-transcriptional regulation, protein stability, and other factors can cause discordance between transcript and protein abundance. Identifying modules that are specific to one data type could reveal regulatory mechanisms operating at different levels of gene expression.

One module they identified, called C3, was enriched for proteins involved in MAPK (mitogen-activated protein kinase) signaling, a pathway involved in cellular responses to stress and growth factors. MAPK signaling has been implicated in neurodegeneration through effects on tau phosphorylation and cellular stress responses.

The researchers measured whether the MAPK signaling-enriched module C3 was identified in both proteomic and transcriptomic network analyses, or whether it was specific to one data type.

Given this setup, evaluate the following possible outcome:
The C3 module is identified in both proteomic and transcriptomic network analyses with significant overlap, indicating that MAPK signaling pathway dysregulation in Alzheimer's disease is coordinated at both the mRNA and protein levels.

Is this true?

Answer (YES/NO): NO